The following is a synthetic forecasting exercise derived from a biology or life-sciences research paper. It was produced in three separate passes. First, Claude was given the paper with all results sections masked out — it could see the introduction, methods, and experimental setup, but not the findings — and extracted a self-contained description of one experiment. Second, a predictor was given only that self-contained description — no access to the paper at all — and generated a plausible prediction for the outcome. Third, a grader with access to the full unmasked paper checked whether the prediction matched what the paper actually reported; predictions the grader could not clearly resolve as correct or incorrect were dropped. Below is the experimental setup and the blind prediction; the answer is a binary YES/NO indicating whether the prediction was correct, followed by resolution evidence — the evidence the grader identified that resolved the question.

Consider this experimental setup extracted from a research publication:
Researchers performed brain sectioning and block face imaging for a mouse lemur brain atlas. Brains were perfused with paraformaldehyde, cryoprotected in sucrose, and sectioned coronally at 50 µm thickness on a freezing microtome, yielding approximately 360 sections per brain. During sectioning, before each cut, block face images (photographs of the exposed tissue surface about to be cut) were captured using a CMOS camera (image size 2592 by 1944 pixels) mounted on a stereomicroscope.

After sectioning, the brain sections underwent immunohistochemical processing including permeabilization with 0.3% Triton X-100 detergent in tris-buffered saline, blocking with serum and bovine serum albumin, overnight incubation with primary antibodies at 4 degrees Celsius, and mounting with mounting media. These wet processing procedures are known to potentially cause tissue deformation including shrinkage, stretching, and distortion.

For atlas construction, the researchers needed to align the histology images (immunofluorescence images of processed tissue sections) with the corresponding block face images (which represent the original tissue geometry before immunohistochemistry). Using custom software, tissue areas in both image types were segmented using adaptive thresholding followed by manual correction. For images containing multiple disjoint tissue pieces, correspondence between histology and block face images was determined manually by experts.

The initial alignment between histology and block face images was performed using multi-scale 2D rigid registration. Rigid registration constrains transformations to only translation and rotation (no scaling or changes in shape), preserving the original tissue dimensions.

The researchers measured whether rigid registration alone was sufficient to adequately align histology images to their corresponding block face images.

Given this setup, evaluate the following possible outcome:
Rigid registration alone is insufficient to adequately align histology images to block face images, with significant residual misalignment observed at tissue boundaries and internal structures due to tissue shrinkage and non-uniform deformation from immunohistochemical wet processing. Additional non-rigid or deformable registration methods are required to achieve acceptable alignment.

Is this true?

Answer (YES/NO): YES